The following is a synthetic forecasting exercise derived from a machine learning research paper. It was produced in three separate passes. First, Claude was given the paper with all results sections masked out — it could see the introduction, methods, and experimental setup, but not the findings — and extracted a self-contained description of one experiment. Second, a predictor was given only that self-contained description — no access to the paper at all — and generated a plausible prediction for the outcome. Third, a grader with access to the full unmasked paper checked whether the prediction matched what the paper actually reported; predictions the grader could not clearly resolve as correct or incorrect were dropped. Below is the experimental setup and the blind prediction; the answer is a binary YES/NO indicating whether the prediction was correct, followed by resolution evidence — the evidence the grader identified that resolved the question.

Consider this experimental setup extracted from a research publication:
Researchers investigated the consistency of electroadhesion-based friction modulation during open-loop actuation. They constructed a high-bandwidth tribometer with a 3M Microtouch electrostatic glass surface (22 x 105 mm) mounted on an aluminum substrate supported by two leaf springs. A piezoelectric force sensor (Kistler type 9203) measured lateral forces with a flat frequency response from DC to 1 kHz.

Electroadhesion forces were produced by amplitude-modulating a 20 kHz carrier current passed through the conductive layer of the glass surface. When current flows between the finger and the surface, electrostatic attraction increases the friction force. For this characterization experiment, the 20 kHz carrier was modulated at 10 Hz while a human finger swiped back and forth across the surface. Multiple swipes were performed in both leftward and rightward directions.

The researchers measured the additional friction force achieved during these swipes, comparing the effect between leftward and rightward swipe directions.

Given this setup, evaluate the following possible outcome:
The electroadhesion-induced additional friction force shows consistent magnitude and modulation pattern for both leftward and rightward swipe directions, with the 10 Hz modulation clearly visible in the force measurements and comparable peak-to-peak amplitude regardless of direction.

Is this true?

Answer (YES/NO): NO